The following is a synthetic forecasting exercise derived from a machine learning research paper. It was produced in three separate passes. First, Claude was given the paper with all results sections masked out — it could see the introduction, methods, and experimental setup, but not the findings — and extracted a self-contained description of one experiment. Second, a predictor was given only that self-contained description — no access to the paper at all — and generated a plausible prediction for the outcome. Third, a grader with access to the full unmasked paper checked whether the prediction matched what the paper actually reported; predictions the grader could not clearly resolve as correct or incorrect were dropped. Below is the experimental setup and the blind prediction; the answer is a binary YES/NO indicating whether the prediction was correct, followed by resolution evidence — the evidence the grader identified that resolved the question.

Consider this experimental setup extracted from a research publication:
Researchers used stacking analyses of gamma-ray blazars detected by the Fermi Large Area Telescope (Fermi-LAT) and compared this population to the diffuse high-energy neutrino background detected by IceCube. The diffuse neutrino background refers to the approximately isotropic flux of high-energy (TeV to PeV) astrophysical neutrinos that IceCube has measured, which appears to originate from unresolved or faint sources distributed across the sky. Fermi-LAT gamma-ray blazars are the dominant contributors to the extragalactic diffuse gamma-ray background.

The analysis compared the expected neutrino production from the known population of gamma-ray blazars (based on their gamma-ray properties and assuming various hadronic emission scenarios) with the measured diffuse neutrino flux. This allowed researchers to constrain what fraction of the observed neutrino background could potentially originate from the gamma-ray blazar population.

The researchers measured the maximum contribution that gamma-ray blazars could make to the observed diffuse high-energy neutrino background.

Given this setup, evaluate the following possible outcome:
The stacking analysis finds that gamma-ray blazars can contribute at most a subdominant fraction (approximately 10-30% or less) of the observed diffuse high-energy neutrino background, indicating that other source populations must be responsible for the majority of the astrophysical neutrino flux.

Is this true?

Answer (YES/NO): YES